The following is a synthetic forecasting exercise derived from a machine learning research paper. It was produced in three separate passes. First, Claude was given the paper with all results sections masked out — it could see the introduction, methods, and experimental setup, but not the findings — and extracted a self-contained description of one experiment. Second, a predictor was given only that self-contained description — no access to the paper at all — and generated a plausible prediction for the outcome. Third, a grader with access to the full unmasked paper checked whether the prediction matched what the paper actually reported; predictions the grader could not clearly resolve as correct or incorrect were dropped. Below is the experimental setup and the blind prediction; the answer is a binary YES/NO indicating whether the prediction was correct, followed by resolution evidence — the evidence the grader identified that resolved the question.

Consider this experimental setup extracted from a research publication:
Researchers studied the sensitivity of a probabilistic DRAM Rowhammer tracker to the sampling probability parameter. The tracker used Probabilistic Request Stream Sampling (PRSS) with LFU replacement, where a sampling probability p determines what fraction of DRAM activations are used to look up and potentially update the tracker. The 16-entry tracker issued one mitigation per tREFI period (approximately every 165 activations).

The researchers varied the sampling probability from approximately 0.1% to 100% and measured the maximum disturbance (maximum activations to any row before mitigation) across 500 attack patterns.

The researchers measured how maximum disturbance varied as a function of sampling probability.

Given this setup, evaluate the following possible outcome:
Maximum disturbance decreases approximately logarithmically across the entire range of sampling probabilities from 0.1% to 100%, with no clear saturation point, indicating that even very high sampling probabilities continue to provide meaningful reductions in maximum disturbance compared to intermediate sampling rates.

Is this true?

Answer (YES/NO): NO